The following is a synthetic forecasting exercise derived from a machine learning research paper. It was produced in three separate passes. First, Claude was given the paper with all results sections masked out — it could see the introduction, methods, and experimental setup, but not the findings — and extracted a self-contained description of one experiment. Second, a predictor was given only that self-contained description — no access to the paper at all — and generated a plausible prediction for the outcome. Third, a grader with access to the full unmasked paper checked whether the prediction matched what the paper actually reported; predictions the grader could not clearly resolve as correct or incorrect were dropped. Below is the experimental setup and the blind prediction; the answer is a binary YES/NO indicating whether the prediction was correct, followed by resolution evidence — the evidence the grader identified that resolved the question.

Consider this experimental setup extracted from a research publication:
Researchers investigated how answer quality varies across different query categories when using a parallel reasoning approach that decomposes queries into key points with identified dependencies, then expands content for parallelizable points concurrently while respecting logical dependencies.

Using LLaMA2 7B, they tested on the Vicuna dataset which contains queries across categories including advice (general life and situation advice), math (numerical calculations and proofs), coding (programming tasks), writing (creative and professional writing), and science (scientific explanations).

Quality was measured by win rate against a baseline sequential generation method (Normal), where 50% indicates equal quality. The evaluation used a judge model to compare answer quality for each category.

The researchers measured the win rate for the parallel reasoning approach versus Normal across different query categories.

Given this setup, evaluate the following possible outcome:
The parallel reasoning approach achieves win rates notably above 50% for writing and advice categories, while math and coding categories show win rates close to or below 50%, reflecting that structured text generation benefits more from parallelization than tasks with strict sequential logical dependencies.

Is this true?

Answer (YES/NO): NO